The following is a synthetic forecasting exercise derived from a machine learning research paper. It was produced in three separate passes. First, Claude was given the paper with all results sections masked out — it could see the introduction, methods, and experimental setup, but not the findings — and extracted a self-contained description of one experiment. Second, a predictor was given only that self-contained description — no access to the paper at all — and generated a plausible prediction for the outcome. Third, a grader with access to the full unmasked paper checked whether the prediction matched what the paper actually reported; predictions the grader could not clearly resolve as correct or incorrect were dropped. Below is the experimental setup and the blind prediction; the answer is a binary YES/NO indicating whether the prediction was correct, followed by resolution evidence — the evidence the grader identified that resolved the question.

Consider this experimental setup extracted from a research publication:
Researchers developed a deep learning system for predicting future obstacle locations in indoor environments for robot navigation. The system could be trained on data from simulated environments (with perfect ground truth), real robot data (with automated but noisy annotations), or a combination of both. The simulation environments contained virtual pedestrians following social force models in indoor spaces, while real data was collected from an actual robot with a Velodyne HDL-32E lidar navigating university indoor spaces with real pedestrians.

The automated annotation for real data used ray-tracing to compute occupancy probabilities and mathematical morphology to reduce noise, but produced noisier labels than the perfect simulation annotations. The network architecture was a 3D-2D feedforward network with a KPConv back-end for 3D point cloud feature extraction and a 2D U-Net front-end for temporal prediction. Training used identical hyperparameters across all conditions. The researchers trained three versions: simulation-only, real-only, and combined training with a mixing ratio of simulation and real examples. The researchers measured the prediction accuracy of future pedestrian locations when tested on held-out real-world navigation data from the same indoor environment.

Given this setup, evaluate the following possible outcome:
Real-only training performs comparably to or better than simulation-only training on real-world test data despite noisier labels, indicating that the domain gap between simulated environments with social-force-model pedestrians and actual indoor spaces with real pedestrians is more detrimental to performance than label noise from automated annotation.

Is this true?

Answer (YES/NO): YES